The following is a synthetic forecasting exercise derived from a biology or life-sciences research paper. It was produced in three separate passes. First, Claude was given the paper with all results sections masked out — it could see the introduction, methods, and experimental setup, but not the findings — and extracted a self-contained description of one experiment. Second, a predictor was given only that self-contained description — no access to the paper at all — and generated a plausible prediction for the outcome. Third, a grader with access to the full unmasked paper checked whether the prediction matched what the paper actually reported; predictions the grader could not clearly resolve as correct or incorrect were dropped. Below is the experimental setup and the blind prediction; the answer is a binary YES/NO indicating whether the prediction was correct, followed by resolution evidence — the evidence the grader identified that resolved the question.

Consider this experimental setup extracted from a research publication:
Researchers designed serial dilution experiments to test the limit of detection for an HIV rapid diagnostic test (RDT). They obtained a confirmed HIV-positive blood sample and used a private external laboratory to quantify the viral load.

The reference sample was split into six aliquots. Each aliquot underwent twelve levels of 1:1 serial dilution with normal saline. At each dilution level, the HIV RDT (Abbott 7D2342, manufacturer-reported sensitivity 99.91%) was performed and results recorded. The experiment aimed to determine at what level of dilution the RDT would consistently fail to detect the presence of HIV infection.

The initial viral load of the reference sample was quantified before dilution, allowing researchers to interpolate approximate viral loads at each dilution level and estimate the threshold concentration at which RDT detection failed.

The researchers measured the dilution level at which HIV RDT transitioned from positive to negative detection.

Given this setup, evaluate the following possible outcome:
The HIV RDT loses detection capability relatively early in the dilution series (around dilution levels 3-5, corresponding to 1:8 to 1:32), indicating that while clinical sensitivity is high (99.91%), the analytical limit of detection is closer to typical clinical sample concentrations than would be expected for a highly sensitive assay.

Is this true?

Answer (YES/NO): NO